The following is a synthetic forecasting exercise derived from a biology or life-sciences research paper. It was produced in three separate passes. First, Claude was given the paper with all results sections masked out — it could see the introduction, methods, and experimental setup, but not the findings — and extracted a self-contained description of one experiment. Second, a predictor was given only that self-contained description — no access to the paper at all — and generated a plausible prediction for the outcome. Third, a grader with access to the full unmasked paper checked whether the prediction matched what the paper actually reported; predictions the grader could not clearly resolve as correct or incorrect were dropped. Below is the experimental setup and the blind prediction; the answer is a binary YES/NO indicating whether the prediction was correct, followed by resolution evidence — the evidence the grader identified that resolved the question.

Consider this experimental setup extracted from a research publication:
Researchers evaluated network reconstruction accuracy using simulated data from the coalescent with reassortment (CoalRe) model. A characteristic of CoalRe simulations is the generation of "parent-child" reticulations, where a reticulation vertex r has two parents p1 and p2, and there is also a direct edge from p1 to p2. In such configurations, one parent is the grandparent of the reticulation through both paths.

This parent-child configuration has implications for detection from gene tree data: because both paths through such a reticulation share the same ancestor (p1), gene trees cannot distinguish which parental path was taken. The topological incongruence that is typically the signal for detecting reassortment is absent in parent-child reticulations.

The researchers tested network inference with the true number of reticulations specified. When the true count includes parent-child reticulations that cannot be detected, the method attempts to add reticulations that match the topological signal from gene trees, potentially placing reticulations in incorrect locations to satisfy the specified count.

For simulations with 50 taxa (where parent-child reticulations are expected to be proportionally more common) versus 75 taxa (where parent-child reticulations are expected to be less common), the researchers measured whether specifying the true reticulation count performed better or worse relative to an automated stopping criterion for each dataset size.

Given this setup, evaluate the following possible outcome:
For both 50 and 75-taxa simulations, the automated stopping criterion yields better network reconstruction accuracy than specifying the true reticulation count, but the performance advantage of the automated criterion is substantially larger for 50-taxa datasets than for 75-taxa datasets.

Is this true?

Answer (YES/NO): NO